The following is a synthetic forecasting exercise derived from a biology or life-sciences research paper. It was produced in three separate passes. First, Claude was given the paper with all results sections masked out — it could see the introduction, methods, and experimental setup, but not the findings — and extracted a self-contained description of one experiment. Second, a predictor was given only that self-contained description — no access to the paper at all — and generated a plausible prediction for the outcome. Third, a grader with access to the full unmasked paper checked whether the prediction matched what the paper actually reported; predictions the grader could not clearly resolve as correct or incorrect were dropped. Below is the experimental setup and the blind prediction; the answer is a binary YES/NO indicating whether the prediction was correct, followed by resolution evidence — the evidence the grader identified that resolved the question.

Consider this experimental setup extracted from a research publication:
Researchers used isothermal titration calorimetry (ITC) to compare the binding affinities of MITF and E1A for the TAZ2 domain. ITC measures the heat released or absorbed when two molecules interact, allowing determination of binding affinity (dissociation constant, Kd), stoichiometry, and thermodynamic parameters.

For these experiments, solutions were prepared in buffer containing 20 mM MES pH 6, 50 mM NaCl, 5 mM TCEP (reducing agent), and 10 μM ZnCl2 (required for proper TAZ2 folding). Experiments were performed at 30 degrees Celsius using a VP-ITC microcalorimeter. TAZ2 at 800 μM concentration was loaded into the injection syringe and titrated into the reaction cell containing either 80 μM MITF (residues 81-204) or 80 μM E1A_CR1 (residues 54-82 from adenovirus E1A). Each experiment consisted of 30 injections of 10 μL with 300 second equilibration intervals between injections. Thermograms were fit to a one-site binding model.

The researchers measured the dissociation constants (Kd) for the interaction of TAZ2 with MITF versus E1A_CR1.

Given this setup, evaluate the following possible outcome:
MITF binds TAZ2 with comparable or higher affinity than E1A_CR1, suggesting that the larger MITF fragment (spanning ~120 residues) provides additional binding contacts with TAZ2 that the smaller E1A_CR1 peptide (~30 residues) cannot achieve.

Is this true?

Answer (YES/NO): NO